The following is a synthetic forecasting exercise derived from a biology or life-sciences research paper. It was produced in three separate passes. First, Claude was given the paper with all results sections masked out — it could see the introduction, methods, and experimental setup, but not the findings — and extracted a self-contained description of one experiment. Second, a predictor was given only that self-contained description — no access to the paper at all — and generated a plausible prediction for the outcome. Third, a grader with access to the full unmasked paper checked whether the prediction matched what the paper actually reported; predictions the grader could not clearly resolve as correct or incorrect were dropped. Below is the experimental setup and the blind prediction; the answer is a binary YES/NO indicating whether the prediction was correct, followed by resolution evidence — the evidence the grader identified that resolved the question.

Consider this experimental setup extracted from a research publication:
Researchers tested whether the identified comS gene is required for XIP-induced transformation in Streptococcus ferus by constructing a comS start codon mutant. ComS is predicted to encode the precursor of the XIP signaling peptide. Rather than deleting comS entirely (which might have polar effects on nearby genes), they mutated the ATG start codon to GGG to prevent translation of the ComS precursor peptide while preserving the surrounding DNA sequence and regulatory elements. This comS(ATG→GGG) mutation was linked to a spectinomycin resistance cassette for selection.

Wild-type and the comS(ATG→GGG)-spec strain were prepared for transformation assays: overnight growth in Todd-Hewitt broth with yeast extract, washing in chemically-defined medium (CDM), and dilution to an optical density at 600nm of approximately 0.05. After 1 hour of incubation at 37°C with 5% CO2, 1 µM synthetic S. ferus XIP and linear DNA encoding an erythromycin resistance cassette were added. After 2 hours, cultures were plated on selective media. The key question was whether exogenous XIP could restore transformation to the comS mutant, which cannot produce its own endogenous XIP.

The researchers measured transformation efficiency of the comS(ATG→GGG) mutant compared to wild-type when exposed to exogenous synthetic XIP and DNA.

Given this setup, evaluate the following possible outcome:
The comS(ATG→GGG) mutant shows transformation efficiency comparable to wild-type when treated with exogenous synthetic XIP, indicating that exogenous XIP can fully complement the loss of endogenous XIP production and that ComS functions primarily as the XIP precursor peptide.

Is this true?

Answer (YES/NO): YES